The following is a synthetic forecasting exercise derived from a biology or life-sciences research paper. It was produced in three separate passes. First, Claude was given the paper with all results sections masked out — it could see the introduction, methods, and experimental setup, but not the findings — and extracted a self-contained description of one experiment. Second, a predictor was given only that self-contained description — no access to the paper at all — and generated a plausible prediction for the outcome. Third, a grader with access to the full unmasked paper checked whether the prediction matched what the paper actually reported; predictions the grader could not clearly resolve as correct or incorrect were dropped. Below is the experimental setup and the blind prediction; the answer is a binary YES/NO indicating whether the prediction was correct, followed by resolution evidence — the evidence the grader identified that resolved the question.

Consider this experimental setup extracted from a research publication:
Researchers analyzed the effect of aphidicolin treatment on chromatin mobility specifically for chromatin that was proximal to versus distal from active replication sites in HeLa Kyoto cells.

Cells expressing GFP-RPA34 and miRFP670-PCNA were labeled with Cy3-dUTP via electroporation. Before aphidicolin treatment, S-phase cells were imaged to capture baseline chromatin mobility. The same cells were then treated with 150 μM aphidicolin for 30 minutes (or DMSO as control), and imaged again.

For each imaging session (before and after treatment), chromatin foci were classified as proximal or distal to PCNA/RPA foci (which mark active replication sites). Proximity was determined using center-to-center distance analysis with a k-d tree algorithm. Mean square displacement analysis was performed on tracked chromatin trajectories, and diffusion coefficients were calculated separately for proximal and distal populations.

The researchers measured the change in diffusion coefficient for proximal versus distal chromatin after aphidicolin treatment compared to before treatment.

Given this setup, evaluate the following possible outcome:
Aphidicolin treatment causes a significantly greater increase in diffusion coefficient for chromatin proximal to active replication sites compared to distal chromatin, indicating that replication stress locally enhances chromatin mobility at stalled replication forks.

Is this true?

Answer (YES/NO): NO